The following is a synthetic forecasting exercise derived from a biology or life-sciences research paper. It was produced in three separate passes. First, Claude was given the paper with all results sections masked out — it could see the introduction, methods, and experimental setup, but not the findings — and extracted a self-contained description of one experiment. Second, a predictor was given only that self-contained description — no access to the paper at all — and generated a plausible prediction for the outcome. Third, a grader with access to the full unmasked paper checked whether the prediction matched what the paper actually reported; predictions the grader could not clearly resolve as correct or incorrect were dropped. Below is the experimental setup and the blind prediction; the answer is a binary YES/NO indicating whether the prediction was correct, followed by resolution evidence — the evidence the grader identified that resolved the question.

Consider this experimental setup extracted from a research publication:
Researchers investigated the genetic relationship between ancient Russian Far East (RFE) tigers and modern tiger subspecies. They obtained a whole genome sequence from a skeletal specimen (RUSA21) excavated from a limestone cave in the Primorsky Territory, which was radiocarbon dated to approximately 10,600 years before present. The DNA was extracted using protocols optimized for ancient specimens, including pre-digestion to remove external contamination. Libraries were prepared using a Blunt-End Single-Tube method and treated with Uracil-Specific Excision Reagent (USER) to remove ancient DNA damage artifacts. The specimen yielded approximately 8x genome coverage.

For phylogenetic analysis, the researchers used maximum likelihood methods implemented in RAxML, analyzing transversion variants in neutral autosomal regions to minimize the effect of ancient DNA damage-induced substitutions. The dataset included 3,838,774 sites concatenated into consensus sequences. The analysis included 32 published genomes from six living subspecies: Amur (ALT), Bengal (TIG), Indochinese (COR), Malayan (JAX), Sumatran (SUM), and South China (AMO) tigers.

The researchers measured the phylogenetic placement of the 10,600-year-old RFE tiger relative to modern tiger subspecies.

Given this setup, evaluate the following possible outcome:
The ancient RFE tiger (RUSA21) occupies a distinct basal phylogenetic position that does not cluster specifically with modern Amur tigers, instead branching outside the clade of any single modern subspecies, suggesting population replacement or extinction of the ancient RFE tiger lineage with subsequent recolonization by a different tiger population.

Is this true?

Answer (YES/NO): NO